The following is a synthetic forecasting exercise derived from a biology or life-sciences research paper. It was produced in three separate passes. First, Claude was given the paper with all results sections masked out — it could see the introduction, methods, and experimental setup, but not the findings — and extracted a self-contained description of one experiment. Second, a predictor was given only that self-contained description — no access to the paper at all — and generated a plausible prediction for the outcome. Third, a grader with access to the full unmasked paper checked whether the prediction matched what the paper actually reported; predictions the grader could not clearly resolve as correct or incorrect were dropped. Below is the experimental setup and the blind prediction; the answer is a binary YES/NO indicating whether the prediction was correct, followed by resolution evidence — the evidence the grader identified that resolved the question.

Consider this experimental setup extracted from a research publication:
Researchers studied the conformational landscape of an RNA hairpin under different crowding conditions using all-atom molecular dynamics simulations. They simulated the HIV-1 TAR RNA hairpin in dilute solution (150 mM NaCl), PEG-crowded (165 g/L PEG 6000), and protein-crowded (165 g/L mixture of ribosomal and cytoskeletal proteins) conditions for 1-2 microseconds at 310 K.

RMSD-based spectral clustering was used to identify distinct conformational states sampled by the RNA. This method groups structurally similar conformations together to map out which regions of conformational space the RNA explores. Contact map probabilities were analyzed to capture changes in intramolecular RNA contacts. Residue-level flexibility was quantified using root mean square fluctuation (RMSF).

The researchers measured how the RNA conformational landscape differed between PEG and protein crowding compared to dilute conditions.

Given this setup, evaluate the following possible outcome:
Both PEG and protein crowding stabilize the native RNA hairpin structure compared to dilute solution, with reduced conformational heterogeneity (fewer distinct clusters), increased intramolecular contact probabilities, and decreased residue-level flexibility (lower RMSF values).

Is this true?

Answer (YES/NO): NO